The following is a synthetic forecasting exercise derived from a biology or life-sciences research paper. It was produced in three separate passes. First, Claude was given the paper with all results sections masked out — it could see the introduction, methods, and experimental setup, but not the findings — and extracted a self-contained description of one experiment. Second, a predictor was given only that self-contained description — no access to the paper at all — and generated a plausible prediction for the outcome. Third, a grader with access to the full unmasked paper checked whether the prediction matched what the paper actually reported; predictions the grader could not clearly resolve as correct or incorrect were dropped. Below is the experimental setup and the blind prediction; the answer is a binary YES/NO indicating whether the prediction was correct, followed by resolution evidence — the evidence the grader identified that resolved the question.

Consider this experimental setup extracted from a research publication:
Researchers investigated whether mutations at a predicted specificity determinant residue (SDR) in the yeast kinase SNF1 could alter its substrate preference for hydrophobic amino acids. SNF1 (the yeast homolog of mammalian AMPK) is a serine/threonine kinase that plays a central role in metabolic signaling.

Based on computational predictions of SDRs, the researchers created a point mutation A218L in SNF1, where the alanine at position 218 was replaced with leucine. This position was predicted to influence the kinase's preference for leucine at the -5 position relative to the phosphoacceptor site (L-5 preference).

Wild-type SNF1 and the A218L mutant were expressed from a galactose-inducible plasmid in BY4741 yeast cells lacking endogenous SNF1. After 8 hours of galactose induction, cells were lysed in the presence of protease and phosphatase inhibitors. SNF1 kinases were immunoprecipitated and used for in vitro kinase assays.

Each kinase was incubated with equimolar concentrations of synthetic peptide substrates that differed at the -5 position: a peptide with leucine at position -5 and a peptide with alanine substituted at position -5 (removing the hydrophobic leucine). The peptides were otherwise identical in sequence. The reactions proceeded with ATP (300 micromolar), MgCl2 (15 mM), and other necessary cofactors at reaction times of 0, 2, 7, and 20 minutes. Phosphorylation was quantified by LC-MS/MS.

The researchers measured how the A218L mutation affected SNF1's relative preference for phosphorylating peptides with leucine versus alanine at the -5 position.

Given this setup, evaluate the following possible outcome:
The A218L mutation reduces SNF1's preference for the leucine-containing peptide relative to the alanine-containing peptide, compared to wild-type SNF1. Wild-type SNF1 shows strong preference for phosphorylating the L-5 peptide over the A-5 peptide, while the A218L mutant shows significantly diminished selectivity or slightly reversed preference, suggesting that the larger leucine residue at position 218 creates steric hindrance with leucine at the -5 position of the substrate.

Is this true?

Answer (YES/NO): NO